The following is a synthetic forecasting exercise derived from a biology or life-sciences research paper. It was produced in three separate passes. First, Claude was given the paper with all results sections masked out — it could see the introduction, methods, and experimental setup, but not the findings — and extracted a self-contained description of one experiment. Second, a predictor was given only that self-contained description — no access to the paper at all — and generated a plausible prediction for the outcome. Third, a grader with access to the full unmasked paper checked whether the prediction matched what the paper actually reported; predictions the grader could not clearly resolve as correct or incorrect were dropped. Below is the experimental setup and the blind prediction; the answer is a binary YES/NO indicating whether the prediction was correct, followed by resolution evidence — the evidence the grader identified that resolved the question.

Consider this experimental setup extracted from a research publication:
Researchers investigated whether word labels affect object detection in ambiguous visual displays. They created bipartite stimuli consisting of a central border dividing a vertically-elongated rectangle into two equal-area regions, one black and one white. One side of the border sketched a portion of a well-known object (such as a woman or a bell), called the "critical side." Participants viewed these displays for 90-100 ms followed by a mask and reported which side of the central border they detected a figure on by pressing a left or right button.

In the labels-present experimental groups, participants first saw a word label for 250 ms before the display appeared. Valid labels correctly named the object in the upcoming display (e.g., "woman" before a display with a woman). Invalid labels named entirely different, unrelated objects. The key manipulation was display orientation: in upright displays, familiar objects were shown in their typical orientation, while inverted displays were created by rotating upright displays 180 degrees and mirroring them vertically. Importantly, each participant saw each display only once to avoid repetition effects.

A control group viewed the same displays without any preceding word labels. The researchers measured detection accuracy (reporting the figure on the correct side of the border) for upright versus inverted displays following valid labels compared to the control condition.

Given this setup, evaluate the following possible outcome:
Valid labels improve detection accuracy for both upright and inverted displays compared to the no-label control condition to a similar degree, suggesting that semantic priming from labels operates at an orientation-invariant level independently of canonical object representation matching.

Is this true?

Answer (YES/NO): NO